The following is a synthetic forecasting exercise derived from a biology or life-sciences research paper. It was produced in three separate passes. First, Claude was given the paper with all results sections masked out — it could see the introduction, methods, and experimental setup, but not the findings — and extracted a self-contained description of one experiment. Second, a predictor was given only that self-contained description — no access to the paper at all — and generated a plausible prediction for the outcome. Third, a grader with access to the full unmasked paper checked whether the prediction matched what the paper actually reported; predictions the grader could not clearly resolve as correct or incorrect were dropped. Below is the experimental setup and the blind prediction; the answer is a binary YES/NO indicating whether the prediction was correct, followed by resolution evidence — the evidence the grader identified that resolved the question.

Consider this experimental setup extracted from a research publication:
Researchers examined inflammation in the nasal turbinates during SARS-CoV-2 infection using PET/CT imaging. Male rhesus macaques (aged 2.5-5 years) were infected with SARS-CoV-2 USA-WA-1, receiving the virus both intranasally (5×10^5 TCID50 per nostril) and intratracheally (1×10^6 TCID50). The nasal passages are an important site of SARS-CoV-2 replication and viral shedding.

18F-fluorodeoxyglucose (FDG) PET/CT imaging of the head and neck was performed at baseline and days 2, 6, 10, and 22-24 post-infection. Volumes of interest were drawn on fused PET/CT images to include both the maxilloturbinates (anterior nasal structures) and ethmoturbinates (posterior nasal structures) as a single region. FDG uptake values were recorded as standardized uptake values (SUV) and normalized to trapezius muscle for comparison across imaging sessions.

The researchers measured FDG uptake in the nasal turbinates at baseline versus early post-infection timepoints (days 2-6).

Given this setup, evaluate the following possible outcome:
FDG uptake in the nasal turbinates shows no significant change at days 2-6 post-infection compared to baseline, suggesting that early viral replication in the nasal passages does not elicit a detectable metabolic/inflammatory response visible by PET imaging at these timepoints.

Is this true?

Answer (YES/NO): NO